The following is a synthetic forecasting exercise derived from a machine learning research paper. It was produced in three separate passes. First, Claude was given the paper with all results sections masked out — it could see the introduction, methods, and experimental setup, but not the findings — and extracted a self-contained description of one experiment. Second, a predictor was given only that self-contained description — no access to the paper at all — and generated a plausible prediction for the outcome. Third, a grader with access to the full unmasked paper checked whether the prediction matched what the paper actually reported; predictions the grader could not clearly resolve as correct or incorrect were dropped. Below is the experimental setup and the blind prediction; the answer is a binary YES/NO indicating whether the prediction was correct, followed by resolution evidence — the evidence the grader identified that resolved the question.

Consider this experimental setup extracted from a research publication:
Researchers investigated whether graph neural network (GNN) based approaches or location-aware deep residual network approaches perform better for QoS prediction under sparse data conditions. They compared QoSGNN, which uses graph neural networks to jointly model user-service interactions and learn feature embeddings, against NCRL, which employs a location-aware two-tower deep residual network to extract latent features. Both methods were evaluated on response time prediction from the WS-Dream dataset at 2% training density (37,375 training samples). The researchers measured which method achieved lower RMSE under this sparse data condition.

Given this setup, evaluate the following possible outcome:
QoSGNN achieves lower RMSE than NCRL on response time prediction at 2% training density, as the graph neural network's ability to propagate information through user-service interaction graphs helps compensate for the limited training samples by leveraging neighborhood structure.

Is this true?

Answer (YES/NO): YES